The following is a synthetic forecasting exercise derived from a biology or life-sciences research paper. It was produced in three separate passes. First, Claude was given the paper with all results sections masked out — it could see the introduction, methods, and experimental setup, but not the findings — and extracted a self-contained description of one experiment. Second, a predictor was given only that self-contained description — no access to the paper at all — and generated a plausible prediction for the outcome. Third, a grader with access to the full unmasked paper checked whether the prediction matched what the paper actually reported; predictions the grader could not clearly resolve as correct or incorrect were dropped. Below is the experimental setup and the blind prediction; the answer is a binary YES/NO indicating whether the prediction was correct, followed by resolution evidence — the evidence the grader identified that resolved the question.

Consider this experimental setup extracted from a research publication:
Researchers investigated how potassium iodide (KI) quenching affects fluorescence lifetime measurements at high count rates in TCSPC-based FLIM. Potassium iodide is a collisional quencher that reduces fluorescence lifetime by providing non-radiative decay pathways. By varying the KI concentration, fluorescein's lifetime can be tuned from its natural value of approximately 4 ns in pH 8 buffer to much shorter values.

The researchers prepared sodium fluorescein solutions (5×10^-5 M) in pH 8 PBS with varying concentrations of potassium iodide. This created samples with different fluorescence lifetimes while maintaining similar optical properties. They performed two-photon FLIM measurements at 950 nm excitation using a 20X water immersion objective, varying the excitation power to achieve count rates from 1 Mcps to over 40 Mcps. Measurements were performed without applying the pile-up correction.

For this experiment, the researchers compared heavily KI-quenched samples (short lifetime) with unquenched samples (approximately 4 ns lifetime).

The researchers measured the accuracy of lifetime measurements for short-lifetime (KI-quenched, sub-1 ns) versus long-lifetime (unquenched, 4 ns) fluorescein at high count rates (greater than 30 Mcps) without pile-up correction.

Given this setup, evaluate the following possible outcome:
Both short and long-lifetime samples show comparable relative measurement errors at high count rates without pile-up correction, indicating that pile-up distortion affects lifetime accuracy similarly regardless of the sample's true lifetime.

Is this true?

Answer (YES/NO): NO